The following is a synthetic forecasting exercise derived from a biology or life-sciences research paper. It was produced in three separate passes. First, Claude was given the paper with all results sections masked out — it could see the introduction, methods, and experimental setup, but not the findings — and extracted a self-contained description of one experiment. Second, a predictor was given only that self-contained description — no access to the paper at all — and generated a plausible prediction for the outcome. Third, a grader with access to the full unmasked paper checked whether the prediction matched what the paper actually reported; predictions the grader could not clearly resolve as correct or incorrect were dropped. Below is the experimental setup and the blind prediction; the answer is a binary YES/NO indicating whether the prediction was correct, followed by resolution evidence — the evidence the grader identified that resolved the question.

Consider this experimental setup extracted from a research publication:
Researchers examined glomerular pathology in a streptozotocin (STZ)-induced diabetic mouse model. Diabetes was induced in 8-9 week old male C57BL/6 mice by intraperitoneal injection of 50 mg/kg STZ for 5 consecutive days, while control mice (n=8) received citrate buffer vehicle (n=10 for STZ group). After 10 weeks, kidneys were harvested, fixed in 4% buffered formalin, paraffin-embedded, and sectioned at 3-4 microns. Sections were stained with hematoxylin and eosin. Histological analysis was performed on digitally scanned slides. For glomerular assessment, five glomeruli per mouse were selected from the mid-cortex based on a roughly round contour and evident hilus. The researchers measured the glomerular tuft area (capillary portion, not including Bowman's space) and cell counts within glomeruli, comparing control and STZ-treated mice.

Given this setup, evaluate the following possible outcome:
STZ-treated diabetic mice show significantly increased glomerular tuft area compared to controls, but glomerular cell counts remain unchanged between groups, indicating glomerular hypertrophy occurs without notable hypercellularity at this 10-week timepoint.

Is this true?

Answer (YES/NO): NO